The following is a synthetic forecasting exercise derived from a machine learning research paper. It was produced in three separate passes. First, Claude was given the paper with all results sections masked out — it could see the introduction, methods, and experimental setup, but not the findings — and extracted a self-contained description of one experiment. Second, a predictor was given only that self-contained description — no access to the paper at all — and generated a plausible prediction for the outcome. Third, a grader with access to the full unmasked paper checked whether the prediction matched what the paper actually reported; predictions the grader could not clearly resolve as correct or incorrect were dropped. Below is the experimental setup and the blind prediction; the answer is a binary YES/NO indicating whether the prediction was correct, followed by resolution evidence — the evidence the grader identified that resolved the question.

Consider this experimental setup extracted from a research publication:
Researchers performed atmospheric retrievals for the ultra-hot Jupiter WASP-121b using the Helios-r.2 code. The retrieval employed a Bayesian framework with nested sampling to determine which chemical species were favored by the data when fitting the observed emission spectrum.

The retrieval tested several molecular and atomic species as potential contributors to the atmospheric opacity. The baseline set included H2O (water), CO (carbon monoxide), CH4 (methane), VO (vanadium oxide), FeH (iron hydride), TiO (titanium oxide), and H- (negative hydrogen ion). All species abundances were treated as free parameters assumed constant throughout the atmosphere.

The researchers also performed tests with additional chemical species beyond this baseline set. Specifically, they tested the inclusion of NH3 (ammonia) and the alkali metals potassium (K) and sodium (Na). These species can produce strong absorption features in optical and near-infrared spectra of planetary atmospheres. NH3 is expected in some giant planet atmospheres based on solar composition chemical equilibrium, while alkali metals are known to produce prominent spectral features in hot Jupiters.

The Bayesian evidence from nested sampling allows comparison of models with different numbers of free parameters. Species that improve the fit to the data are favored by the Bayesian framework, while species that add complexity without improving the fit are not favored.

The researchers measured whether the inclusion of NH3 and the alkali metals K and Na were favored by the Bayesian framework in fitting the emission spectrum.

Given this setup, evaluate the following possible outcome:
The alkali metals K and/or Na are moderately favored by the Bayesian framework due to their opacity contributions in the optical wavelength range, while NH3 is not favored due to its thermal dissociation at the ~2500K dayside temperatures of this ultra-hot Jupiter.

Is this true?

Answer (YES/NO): NO